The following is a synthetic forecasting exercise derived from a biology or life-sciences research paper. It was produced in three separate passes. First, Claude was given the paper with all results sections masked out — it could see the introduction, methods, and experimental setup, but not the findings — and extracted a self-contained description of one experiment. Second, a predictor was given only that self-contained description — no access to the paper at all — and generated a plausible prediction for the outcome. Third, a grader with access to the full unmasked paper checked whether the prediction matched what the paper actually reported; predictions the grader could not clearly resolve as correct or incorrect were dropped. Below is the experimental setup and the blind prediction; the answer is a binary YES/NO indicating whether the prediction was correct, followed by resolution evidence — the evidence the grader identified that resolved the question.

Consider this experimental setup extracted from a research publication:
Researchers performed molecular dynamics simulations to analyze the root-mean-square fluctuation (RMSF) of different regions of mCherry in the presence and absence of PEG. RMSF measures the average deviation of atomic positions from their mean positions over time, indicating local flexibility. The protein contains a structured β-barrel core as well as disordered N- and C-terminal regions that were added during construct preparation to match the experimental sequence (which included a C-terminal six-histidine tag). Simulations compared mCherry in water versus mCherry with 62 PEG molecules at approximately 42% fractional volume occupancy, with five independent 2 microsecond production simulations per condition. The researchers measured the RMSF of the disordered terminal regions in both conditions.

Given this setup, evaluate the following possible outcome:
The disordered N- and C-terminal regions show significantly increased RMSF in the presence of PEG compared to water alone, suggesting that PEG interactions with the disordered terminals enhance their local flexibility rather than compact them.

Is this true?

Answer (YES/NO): NO